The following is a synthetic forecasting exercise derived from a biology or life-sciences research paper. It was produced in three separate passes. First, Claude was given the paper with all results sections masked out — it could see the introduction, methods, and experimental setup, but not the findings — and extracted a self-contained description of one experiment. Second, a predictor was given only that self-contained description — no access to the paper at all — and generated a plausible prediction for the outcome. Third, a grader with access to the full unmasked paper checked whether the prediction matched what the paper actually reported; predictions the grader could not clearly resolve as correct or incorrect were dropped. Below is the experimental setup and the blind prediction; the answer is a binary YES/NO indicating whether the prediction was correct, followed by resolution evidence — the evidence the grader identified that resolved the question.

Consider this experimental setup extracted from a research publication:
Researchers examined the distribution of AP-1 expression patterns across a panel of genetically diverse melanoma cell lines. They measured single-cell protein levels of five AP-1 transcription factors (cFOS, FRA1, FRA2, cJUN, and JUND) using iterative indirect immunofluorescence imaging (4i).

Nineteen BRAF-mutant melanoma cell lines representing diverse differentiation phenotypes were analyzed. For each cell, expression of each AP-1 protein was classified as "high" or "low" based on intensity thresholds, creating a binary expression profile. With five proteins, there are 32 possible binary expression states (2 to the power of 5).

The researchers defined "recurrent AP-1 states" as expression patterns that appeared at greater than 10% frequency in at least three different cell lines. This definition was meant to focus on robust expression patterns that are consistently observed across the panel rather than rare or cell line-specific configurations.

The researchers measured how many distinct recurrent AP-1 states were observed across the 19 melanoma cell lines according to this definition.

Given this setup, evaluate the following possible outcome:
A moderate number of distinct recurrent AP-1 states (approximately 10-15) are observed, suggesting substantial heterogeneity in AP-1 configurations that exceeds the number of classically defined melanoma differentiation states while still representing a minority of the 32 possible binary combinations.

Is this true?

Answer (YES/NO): NO